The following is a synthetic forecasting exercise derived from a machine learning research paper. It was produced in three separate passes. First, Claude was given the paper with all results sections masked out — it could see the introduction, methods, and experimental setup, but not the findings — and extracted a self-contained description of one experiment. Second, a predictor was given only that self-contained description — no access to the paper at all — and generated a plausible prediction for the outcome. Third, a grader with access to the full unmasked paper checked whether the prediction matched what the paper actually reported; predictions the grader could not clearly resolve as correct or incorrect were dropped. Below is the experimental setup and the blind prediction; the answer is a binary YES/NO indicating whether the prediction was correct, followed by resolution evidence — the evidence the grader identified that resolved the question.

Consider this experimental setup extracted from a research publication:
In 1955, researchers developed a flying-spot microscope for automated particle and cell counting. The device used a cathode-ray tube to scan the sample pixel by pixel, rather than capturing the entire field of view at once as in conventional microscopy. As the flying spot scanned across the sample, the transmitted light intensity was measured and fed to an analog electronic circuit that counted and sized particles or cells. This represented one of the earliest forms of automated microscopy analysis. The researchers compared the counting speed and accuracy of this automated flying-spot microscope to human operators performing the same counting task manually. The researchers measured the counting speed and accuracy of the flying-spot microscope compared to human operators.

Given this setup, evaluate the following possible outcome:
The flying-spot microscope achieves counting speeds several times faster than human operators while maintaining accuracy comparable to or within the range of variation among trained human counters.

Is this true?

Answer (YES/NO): NO